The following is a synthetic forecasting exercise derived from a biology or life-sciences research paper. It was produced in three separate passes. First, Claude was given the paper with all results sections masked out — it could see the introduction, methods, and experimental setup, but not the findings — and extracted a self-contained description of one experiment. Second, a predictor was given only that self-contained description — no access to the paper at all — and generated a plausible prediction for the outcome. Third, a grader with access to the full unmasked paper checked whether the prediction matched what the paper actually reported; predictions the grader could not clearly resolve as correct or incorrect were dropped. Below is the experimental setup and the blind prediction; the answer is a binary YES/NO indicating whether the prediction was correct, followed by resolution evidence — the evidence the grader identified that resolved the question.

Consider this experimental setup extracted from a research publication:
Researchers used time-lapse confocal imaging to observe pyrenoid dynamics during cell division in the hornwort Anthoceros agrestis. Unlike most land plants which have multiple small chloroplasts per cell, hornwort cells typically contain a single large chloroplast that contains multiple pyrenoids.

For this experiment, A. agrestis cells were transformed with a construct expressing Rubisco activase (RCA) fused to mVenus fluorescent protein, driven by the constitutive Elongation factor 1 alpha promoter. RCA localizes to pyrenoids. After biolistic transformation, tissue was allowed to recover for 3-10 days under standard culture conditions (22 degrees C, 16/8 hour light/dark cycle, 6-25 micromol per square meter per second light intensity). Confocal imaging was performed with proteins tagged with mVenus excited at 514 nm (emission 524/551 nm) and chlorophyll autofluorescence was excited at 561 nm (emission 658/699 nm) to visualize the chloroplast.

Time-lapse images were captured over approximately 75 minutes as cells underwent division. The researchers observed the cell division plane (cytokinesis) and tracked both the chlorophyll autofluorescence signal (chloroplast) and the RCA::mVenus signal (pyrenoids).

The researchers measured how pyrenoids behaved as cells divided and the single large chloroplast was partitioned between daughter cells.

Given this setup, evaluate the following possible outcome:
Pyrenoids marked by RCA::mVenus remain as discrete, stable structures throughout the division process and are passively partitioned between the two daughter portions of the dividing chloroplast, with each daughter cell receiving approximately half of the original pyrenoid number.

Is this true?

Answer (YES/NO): NO